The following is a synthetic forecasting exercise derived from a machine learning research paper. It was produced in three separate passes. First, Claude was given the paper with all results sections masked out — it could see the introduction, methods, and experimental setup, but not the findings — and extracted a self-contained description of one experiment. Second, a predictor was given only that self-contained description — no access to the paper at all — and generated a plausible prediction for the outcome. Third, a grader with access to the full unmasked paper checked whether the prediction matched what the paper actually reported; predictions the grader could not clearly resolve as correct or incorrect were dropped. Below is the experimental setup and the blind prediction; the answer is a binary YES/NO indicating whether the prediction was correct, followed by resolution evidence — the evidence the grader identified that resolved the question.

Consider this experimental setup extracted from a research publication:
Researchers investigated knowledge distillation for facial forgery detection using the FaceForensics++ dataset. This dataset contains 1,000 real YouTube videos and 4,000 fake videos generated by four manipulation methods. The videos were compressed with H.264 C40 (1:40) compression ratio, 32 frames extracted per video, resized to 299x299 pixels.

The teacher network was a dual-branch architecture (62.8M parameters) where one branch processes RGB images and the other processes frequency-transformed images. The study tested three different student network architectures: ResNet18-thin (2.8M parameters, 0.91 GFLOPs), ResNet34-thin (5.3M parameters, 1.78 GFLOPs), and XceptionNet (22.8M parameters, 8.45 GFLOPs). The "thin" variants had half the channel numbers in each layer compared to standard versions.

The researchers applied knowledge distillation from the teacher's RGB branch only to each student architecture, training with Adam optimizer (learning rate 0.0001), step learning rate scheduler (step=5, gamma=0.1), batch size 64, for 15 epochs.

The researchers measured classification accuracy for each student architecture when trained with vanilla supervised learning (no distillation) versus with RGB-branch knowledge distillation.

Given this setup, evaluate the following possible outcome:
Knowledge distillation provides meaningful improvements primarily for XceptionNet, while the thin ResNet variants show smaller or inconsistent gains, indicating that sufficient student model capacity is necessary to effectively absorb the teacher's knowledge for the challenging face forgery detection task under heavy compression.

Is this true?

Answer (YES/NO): NO